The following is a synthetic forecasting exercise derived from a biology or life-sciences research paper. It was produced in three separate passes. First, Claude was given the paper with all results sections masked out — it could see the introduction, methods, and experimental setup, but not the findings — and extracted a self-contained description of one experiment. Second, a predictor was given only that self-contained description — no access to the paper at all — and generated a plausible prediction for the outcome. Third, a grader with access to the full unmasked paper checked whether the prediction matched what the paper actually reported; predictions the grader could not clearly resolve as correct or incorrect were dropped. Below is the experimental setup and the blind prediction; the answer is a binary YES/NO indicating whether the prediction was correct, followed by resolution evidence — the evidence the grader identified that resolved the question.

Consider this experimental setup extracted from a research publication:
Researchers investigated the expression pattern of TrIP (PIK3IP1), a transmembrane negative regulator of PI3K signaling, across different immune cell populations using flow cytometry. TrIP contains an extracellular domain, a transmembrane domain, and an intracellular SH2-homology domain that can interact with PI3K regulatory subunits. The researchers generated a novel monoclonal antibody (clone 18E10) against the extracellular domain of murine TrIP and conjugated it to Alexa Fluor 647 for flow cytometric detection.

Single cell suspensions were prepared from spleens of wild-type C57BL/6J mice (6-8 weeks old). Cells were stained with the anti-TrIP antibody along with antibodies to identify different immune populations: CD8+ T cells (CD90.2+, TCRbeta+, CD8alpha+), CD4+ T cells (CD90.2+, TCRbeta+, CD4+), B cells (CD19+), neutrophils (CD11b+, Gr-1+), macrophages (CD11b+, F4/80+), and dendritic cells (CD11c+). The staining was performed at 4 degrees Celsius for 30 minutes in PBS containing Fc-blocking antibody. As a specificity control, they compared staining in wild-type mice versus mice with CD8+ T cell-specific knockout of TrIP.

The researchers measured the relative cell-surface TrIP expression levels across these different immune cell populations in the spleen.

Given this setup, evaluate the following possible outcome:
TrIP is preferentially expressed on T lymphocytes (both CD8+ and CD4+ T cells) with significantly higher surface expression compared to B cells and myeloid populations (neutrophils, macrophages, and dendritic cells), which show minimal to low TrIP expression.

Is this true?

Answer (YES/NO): NO